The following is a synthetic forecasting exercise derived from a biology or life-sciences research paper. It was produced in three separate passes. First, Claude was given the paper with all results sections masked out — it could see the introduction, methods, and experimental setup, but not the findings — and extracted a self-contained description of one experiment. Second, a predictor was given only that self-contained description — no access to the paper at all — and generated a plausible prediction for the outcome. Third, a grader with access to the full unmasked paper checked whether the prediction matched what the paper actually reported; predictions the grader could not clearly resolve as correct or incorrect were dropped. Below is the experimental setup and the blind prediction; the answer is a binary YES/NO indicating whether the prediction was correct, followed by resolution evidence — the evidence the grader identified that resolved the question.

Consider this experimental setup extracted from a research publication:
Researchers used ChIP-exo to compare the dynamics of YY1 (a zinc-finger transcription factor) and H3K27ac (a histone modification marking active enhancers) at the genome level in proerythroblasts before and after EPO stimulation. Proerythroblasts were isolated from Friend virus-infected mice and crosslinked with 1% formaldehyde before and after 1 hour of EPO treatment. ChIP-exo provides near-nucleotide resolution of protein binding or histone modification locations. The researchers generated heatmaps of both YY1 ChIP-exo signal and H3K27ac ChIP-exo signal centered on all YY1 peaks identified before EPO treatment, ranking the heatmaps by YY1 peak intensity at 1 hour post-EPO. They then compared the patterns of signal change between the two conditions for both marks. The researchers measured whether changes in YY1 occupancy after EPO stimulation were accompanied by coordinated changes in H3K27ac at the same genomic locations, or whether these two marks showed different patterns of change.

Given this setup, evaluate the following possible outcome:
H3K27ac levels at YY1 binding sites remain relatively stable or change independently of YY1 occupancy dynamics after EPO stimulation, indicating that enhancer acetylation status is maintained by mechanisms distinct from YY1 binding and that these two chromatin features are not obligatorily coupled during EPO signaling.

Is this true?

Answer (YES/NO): YES